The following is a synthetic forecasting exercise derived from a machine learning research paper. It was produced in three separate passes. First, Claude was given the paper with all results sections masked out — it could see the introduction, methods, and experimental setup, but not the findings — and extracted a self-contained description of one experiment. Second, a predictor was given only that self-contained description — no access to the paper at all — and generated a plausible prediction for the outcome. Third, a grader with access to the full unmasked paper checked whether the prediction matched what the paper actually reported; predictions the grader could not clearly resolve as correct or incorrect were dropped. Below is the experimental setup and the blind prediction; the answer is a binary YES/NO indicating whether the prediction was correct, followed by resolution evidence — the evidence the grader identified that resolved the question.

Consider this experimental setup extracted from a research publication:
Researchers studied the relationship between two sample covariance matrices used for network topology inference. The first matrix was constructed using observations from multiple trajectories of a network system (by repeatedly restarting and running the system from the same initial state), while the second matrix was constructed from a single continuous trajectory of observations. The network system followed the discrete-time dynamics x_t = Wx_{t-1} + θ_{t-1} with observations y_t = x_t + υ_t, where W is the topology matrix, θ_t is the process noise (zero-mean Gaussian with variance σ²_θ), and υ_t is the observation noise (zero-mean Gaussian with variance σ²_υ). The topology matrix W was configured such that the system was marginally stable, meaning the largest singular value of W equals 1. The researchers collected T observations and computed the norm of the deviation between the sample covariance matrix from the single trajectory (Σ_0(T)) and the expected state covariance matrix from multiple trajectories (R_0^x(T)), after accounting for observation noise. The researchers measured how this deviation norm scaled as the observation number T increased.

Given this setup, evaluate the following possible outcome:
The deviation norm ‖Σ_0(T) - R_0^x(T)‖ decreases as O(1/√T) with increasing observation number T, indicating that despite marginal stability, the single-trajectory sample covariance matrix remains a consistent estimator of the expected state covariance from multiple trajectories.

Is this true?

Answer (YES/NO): NO